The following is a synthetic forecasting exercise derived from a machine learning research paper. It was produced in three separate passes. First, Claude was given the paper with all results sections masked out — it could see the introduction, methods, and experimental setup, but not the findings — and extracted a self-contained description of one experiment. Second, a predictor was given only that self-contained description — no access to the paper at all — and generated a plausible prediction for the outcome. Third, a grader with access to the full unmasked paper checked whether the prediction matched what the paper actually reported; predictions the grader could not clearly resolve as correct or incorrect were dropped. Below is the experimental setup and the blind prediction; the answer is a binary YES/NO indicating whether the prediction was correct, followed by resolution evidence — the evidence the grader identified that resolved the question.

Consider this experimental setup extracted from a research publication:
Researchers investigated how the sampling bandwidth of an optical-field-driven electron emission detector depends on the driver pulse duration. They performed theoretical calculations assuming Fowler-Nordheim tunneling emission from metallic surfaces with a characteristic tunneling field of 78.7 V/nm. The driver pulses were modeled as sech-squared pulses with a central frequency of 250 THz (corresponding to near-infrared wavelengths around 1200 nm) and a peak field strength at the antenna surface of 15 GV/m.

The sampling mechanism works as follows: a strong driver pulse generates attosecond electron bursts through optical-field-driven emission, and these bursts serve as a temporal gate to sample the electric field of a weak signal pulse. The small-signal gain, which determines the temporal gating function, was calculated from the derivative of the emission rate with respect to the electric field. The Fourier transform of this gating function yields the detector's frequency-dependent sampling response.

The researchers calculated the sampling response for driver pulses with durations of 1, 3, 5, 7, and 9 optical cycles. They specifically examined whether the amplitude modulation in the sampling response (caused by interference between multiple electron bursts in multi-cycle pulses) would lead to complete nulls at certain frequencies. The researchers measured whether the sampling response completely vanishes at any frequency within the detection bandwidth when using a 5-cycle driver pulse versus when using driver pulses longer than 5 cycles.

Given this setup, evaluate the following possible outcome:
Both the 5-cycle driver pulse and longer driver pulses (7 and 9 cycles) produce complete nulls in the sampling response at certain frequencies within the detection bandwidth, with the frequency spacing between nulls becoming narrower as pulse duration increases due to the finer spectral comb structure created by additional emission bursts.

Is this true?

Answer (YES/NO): NO